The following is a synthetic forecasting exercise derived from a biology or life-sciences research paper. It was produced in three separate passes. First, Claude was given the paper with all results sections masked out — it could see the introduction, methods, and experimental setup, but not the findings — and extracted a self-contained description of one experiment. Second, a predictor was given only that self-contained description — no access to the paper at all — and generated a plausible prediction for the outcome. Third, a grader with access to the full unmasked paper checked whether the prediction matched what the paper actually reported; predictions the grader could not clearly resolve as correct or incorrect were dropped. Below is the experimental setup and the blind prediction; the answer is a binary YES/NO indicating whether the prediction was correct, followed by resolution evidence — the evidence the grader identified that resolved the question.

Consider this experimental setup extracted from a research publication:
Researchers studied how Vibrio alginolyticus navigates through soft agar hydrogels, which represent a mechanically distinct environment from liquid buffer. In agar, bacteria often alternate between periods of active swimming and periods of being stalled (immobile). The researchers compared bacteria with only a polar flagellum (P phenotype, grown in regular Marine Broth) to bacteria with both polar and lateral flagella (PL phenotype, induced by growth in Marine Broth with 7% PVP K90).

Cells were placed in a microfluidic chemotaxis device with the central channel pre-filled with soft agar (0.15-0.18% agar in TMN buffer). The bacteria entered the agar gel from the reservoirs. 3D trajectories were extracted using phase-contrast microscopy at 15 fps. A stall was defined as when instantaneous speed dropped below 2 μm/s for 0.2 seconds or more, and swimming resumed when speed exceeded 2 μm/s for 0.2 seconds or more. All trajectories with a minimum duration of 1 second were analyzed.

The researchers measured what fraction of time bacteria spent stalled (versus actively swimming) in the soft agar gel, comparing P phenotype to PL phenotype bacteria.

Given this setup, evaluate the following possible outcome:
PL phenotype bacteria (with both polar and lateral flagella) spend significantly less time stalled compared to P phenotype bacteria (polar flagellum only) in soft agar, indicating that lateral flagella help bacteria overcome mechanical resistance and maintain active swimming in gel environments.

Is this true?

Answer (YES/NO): YES